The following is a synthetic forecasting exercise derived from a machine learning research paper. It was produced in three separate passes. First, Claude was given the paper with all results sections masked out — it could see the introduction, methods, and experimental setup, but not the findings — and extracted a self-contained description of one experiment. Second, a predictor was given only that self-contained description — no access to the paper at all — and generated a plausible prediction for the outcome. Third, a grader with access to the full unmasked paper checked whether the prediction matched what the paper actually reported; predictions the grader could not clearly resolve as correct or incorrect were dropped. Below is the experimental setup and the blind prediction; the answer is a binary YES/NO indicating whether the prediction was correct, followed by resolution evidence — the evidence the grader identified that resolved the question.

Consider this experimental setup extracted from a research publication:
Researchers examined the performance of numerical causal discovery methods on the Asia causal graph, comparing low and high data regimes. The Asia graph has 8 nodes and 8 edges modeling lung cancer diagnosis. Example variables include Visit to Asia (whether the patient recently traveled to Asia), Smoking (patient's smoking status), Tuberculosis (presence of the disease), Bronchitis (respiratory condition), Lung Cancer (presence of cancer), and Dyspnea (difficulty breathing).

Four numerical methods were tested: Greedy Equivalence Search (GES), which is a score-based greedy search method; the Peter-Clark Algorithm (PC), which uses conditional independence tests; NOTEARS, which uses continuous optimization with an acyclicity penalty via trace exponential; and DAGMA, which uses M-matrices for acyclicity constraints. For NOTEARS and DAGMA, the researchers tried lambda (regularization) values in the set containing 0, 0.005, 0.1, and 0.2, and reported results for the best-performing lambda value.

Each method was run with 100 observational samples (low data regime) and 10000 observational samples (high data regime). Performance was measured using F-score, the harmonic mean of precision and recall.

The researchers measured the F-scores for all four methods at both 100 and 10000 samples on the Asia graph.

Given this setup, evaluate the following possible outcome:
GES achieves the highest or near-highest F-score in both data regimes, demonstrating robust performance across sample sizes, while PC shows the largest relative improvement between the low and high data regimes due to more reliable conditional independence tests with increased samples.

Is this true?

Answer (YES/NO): NO